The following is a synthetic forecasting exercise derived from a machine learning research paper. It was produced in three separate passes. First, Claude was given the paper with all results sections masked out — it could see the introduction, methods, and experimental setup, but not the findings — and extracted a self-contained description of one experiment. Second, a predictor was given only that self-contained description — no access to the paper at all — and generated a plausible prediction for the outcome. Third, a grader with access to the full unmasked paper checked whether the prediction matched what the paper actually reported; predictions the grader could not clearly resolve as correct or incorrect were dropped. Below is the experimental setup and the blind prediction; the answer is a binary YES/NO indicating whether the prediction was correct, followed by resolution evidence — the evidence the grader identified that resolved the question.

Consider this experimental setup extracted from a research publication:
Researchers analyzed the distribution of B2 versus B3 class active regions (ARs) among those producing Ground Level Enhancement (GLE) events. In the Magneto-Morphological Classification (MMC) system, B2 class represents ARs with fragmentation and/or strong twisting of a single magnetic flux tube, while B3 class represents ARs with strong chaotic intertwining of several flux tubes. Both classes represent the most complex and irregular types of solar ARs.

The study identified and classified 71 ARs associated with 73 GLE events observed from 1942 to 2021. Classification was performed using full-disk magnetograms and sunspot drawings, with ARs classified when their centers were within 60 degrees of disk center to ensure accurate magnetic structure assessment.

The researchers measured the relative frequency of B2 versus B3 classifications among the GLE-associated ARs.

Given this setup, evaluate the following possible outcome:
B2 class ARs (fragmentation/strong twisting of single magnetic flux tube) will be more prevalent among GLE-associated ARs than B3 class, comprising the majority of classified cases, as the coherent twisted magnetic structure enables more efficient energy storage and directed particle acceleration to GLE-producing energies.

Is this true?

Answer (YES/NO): NO